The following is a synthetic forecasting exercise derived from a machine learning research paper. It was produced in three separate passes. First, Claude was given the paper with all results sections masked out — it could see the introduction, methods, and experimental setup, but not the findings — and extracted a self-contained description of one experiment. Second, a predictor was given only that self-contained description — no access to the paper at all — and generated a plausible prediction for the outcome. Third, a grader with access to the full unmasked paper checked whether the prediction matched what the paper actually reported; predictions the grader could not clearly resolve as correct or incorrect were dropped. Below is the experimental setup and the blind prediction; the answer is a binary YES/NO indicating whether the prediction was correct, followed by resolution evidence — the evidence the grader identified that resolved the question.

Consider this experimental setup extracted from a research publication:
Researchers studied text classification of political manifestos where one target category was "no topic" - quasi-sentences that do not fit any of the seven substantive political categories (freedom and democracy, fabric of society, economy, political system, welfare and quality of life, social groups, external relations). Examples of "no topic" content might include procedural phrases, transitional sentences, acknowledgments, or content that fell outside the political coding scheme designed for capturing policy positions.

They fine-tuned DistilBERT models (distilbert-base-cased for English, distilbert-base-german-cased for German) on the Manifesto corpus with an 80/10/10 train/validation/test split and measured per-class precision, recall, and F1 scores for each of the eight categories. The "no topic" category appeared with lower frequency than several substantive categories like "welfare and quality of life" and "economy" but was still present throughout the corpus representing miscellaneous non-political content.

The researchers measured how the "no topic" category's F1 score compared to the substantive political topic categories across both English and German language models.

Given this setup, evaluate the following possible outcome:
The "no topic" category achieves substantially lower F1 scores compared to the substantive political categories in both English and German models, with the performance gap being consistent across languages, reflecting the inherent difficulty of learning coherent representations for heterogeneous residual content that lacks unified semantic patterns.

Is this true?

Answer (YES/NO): YES